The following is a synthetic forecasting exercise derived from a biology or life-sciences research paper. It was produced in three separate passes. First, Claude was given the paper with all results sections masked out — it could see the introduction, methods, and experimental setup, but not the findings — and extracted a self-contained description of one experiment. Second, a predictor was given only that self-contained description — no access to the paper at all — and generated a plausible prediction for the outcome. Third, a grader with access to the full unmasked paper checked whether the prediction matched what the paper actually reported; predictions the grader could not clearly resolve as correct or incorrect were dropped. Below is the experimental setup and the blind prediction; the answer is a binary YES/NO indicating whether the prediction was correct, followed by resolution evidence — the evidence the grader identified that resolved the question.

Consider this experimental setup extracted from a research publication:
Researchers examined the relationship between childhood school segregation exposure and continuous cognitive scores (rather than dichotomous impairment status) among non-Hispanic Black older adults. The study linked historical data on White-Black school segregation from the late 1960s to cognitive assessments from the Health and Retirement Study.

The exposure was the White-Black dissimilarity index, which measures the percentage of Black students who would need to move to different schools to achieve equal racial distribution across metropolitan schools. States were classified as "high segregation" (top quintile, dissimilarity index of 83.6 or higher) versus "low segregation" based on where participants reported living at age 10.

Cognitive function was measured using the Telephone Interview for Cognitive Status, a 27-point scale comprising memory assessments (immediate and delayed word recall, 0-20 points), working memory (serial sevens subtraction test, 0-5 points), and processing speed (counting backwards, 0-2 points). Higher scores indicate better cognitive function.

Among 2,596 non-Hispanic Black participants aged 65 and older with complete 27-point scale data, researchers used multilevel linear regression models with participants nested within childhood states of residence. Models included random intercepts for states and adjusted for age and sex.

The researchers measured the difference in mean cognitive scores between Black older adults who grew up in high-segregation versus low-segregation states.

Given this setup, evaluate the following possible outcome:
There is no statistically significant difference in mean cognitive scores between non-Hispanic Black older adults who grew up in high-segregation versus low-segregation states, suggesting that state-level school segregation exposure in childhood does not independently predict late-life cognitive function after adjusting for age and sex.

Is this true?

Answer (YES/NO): NO